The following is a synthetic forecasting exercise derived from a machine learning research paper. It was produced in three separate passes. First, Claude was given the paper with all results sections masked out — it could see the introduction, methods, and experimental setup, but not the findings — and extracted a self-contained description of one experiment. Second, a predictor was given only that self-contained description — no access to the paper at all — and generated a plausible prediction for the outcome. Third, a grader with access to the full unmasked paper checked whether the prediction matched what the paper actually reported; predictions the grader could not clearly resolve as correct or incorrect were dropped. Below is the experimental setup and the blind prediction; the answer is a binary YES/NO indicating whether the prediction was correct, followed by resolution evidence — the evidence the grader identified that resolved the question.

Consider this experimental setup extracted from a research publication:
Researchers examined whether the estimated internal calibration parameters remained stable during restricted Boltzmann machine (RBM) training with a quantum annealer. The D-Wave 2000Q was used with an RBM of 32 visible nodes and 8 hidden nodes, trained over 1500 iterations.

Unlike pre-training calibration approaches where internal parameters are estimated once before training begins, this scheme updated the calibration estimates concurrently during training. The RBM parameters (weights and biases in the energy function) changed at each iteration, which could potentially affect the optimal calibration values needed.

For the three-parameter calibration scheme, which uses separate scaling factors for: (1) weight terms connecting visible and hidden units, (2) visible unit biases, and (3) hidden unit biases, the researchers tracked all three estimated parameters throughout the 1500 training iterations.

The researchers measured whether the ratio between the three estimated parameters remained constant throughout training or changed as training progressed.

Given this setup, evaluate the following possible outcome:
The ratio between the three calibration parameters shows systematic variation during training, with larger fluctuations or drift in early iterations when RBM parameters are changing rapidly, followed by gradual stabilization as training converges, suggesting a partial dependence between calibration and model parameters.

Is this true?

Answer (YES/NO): NO